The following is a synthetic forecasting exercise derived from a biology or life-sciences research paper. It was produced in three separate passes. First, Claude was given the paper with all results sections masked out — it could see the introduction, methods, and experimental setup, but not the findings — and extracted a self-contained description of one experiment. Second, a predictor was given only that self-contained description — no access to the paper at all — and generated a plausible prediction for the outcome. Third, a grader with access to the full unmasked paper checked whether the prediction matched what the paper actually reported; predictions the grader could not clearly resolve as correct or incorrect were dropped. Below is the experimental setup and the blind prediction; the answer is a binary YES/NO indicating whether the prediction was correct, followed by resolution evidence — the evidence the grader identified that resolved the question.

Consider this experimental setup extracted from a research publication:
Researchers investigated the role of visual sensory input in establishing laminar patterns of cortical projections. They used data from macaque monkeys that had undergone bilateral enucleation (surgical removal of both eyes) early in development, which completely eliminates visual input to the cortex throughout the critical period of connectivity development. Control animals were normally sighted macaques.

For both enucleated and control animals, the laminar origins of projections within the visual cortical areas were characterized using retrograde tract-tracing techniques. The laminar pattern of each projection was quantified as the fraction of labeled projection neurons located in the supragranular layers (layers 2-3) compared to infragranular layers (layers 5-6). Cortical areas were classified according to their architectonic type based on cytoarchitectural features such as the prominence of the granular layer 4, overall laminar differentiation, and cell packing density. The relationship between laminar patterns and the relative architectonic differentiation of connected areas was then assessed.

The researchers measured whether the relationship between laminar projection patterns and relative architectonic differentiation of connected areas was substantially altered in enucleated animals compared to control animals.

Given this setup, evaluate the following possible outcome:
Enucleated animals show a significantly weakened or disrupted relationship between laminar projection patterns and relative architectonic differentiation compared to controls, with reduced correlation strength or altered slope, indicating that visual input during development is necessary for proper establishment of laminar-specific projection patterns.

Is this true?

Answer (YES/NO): NO